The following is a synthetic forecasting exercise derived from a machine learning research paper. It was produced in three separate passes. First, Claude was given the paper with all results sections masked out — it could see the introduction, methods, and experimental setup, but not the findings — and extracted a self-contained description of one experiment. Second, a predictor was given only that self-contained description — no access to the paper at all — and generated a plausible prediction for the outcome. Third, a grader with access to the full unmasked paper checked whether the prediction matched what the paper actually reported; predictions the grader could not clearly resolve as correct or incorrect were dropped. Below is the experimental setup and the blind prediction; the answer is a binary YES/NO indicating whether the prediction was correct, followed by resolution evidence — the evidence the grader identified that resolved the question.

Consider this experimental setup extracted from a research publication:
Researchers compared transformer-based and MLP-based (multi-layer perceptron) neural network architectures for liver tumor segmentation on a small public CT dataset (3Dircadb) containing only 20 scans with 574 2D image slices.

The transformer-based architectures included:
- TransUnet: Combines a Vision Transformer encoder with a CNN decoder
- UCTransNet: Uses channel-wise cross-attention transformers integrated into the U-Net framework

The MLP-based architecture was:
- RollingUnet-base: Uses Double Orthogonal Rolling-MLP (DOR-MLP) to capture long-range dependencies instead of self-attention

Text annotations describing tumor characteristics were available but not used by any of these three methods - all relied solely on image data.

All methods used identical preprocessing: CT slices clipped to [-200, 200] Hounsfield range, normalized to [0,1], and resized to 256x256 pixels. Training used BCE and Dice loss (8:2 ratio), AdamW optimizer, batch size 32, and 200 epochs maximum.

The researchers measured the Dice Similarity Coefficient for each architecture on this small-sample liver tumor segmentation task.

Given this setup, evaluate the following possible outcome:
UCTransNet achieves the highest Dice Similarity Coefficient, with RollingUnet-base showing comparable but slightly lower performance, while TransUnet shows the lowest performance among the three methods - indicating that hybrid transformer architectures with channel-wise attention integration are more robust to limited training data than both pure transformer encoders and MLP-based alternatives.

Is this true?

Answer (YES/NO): NO